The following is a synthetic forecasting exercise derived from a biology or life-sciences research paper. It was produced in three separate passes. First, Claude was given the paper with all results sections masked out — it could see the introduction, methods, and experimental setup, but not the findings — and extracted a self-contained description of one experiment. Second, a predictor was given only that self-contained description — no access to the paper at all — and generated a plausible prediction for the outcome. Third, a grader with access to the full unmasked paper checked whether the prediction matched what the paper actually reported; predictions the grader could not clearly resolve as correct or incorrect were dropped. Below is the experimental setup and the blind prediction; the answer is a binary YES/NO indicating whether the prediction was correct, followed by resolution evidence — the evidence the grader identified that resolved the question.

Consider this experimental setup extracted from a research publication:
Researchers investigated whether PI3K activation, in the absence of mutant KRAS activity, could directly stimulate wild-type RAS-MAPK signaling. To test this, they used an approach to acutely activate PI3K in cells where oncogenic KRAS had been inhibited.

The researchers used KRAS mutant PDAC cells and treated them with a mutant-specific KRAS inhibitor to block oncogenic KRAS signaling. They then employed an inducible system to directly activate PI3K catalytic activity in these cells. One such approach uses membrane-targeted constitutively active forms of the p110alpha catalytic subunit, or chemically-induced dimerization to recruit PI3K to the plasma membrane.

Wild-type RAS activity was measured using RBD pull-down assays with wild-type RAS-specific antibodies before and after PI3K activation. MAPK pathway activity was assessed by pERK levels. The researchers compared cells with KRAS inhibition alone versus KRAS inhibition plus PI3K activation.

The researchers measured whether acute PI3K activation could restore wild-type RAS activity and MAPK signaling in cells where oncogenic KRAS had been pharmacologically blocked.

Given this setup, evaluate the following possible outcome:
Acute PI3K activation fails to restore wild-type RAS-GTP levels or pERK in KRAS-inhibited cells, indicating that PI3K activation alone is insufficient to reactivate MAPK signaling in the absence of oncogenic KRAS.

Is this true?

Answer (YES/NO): NO